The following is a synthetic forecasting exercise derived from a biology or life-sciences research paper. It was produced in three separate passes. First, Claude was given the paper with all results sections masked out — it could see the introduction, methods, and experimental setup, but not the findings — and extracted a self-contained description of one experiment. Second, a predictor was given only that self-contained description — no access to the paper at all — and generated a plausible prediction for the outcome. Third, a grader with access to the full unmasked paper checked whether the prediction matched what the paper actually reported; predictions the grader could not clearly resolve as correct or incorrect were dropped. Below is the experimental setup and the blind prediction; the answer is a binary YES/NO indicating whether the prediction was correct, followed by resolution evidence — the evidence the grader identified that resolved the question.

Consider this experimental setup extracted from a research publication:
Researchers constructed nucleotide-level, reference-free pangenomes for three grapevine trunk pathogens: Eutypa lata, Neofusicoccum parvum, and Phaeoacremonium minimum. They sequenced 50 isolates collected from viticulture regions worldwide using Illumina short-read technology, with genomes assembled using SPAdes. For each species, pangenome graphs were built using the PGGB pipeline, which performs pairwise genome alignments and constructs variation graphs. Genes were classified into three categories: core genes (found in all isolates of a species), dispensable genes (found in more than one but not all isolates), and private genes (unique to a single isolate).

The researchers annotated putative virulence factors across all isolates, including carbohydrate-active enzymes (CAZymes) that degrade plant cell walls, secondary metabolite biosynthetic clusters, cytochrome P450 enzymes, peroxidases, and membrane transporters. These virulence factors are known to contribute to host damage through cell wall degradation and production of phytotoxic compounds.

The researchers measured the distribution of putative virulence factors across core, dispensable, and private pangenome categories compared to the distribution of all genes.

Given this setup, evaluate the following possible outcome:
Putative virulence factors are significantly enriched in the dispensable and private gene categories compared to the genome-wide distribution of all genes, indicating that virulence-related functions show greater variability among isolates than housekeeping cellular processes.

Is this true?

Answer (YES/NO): NO